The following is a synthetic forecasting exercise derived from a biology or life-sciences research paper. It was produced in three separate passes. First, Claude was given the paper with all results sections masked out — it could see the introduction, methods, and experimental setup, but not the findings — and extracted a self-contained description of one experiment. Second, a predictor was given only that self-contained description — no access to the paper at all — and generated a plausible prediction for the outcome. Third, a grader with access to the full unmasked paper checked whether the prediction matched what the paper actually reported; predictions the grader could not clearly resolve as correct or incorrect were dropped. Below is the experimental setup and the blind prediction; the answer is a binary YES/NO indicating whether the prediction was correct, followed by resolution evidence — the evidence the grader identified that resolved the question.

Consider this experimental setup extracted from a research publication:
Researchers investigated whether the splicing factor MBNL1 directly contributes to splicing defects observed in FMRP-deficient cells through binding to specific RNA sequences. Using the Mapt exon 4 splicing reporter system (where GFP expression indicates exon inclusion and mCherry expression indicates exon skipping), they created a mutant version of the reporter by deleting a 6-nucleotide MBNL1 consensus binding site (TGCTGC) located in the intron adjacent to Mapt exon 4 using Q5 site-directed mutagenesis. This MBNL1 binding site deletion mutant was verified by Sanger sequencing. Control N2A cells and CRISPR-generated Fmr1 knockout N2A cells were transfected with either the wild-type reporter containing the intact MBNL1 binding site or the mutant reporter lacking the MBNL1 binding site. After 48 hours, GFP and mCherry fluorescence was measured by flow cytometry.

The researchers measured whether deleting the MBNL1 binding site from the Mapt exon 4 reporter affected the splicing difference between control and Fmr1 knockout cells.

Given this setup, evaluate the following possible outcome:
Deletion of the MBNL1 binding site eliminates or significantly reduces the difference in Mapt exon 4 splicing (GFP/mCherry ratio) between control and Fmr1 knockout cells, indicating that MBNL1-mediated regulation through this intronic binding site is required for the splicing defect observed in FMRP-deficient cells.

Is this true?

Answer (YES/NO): YES